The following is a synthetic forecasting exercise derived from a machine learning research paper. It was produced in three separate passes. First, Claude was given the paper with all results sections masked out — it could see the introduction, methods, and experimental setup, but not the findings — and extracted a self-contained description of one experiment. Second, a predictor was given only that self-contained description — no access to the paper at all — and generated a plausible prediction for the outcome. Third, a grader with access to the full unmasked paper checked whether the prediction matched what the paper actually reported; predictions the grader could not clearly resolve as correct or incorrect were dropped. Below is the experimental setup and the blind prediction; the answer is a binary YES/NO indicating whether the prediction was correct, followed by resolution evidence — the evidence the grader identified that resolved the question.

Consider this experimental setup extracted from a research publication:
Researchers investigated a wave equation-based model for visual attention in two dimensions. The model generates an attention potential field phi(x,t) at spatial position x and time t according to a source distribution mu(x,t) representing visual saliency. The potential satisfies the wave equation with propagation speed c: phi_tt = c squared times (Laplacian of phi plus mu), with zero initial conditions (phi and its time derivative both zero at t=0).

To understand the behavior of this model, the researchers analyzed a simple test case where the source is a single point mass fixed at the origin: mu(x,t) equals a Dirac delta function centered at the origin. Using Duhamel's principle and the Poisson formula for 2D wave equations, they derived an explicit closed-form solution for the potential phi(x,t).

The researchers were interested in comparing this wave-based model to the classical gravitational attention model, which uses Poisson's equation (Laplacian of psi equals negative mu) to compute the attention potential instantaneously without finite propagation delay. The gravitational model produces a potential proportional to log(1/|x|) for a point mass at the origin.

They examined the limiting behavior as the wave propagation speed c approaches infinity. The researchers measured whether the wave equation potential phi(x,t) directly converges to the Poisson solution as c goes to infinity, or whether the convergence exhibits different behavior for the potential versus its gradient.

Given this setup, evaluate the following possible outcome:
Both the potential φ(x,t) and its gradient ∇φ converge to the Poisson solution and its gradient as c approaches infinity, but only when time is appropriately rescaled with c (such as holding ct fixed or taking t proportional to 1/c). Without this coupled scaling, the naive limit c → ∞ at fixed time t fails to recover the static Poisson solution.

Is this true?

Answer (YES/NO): NO